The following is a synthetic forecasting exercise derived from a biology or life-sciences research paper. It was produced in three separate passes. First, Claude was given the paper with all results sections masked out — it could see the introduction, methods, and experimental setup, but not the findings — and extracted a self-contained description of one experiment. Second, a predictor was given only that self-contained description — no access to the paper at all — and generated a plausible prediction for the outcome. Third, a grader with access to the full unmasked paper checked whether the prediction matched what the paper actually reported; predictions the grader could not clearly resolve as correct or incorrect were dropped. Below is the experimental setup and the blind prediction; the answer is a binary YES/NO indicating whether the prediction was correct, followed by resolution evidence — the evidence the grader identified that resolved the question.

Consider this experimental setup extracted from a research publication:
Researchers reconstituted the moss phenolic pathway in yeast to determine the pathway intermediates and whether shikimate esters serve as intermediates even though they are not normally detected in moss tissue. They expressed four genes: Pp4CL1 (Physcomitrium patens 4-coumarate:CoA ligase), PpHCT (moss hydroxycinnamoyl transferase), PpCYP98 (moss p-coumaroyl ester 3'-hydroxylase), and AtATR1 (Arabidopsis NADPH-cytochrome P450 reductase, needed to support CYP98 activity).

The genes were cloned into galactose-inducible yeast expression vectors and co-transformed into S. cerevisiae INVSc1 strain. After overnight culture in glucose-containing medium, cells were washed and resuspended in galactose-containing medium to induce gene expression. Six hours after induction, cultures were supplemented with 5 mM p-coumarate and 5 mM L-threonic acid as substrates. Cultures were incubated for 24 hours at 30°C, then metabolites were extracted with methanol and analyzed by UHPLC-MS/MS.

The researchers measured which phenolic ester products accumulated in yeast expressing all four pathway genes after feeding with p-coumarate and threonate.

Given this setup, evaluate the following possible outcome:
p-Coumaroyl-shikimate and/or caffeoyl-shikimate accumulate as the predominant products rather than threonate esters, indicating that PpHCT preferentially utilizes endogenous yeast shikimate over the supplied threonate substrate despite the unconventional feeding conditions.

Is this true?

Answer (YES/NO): YES